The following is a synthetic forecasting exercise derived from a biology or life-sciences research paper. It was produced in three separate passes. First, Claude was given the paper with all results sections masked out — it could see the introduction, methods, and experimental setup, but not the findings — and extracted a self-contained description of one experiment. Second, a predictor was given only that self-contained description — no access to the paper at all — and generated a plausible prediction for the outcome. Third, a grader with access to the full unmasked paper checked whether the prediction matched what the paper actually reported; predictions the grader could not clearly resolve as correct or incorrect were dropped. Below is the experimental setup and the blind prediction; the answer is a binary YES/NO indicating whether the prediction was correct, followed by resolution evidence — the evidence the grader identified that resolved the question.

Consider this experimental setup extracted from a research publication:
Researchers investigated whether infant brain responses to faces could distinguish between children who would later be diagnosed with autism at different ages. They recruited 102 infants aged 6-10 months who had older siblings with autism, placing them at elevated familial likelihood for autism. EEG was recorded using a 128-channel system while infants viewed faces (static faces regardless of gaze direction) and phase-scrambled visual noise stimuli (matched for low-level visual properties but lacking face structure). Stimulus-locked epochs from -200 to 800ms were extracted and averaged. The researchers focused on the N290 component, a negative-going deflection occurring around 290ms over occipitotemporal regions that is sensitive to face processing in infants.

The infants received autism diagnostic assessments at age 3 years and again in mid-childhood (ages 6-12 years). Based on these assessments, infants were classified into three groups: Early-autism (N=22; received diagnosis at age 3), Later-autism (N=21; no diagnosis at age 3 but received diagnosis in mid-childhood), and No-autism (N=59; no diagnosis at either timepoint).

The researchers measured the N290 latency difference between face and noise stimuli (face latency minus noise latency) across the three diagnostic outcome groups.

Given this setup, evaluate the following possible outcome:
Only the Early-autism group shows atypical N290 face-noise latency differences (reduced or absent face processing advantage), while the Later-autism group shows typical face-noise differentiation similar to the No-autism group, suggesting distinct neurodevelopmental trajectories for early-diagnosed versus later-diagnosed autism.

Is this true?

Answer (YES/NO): YES